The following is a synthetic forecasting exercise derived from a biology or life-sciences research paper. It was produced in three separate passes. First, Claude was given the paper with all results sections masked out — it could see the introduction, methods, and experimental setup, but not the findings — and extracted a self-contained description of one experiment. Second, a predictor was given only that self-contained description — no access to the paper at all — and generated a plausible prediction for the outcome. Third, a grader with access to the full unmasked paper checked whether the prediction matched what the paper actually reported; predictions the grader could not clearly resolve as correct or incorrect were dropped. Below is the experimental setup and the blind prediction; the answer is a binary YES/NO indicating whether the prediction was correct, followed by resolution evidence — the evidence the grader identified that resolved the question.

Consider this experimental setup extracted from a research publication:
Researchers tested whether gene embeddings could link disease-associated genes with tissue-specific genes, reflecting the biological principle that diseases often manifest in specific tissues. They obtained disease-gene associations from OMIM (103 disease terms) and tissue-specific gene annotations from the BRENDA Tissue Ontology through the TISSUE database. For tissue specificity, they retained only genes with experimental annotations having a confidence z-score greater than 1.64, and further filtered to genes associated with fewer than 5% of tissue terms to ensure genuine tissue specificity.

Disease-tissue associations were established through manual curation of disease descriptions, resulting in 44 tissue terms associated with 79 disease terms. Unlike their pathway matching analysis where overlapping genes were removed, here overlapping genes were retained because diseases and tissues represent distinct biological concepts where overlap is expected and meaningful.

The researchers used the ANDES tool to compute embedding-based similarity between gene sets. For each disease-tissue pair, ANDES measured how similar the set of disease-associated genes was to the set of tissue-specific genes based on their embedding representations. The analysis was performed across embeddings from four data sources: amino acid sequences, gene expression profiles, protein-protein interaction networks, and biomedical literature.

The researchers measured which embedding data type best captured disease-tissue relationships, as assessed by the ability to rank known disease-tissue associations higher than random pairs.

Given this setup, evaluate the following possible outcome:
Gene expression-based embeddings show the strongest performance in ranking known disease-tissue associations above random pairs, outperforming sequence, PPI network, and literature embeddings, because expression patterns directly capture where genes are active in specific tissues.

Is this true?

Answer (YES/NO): NO